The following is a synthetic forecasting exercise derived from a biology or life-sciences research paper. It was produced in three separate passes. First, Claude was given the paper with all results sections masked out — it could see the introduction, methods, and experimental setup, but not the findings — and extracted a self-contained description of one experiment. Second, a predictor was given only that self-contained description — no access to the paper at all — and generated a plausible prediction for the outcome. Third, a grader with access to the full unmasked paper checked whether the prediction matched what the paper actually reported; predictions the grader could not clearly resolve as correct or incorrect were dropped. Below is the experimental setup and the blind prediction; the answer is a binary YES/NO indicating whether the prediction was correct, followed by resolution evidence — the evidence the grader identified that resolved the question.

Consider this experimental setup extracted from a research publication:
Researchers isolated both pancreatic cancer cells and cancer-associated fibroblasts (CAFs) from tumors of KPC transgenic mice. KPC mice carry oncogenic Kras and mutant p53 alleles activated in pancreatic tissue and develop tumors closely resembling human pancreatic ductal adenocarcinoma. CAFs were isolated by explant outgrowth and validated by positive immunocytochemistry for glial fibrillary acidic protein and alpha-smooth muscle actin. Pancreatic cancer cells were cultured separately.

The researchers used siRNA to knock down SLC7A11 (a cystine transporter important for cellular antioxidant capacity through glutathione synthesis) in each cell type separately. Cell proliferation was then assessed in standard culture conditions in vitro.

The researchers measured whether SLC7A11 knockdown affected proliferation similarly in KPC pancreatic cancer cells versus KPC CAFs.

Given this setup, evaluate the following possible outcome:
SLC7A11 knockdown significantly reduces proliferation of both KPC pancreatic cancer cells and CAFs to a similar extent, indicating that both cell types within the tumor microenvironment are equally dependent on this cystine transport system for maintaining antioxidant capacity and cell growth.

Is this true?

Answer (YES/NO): NO